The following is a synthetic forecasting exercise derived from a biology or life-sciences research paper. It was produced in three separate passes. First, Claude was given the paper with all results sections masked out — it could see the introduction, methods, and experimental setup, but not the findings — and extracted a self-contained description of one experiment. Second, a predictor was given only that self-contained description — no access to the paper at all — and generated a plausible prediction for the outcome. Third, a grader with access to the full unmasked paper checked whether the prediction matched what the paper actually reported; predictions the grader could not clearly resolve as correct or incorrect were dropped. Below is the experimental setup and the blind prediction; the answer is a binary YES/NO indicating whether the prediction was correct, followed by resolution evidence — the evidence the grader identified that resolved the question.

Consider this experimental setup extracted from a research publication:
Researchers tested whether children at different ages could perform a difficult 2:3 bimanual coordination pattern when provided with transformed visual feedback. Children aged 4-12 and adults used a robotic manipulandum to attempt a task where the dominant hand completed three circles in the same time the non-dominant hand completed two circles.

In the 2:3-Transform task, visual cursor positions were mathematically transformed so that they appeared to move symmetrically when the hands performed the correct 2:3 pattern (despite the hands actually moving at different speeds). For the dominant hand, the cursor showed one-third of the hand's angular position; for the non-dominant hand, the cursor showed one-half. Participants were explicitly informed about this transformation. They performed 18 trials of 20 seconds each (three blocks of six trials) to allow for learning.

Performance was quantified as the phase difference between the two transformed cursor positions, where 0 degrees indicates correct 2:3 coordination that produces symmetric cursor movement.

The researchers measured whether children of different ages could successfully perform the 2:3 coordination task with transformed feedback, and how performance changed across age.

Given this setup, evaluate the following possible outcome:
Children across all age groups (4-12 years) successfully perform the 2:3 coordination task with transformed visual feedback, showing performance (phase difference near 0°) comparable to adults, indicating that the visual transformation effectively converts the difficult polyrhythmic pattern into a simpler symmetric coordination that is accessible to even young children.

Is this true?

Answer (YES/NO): NO